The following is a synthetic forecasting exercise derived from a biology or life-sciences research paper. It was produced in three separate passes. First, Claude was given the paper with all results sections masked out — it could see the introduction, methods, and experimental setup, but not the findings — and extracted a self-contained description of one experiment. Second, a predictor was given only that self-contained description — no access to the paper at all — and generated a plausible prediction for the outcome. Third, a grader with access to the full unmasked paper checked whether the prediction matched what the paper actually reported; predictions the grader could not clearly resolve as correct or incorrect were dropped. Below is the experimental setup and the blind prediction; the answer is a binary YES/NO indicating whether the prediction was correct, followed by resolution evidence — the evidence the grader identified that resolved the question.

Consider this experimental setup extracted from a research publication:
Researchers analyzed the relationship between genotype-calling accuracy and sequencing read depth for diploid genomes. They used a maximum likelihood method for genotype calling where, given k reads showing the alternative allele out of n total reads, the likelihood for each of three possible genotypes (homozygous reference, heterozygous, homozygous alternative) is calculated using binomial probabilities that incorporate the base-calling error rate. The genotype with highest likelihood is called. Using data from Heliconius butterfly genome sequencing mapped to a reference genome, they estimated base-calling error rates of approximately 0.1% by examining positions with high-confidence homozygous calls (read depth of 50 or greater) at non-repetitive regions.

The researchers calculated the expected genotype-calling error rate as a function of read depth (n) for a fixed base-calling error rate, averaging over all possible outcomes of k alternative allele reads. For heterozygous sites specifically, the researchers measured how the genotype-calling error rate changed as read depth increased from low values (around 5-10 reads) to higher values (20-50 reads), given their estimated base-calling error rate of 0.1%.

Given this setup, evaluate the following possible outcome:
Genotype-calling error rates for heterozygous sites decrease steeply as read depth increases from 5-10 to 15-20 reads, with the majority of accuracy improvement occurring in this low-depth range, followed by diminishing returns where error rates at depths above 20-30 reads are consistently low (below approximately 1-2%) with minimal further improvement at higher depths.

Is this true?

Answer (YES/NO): NO